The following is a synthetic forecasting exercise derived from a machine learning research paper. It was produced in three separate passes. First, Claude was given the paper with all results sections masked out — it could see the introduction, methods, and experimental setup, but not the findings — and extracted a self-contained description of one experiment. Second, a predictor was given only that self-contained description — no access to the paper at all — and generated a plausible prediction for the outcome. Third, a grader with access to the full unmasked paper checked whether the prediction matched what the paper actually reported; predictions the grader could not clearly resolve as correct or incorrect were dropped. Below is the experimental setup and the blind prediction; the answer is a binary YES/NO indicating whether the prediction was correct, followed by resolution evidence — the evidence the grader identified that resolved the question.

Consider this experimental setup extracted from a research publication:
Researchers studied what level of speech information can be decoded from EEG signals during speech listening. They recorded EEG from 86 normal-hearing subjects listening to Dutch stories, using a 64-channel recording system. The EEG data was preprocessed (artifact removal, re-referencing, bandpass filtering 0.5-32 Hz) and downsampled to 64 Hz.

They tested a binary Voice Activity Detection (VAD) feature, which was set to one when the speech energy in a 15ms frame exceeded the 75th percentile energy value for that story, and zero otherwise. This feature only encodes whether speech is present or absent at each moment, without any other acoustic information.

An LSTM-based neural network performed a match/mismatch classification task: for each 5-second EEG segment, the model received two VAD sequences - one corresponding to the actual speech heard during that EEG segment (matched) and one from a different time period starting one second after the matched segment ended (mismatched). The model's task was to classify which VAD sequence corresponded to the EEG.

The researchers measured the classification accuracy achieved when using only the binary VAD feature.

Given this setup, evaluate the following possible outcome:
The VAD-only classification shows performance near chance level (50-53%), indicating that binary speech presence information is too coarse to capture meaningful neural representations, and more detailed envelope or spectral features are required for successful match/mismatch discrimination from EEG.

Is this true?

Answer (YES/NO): NO